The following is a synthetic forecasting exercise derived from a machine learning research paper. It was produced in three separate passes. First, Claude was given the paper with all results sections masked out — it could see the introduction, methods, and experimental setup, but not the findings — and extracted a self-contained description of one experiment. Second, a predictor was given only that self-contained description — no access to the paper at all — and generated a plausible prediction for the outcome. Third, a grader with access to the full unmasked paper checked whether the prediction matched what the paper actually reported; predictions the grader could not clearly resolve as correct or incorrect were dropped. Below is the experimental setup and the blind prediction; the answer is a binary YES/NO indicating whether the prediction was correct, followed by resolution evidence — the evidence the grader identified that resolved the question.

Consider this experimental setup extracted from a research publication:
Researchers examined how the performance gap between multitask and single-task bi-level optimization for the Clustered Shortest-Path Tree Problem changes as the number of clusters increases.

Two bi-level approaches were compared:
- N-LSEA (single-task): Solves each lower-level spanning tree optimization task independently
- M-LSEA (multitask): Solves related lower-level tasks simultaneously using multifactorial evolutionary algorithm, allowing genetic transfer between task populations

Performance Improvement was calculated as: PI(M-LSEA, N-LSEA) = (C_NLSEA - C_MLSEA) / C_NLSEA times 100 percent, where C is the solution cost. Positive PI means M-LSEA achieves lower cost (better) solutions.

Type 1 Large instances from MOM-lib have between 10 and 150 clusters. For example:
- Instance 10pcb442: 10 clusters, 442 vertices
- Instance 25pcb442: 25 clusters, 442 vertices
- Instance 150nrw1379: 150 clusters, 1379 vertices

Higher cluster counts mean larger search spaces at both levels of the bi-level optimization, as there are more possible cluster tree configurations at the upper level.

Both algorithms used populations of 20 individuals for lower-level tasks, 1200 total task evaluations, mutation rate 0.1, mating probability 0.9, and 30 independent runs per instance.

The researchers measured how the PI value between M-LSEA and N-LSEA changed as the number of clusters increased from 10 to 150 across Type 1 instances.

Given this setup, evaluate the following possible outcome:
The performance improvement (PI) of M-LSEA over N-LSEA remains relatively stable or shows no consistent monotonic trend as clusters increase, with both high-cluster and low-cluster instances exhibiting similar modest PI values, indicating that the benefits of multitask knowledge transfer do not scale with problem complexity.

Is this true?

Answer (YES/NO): NO